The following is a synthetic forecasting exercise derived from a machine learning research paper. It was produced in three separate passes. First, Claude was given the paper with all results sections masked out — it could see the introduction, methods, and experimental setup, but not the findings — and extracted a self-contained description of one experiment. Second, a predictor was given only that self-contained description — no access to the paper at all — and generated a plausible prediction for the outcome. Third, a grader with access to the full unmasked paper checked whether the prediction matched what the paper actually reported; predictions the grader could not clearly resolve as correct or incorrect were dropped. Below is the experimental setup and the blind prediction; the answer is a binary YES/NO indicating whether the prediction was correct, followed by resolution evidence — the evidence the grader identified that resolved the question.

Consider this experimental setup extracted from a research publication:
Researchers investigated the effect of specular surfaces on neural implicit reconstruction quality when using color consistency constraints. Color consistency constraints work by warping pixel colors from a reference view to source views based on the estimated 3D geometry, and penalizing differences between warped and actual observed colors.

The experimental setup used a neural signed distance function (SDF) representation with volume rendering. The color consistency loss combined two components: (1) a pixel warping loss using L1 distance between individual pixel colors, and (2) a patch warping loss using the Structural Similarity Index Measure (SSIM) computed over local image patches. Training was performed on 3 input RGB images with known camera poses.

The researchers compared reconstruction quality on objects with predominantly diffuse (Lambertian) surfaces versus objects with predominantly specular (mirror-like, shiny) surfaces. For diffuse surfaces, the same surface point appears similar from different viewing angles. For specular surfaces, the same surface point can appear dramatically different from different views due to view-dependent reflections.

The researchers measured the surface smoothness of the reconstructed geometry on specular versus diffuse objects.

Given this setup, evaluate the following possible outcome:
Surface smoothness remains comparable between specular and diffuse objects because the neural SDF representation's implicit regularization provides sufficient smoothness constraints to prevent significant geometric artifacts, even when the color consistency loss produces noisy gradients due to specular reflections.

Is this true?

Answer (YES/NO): NO